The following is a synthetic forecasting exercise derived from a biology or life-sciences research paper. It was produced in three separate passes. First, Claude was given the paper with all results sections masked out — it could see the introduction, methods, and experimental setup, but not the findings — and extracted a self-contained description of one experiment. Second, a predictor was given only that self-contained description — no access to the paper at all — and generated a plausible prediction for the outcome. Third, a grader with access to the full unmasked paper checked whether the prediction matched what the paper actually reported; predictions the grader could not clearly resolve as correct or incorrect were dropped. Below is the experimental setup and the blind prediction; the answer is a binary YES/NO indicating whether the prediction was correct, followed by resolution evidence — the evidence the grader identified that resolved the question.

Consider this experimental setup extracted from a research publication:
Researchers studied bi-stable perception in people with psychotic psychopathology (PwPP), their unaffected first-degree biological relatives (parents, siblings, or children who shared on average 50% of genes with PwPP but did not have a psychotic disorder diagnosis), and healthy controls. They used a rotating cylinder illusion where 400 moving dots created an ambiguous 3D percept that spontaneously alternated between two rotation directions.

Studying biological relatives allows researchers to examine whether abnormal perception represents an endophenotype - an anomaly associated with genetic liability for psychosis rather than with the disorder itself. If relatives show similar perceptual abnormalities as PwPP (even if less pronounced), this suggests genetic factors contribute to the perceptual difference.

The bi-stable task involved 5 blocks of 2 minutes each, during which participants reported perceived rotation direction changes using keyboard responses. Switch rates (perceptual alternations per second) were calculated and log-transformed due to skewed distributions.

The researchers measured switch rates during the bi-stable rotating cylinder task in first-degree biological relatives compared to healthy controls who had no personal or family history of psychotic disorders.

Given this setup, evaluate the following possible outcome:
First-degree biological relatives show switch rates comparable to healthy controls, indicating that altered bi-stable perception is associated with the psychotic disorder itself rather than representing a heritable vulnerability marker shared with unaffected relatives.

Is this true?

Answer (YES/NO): NO